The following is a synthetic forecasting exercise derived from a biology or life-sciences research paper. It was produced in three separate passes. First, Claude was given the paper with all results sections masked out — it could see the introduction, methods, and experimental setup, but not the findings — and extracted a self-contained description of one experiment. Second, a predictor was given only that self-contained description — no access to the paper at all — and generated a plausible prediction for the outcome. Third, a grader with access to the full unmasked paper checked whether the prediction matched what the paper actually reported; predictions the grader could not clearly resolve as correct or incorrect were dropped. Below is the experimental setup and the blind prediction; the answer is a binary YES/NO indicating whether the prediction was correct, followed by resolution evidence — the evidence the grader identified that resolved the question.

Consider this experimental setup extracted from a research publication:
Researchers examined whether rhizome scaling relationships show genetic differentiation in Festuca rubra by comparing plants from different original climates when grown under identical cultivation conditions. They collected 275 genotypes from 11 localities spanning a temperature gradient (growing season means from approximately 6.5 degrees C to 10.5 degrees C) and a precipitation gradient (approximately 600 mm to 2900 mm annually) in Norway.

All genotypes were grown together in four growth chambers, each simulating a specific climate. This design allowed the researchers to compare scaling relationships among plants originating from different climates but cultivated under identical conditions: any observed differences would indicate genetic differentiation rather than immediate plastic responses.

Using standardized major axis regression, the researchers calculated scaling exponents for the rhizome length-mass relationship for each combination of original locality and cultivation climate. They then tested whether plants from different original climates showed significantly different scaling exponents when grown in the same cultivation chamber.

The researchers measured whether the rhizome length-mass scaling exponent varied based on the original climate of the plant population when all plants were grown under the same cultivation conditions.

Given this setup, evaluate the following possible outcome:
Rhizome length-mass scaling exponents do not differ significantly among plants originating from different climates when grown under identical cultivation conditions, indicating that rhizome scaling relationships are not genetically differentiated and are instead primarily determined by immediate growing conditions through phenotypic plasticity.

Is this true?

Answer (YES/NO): NO